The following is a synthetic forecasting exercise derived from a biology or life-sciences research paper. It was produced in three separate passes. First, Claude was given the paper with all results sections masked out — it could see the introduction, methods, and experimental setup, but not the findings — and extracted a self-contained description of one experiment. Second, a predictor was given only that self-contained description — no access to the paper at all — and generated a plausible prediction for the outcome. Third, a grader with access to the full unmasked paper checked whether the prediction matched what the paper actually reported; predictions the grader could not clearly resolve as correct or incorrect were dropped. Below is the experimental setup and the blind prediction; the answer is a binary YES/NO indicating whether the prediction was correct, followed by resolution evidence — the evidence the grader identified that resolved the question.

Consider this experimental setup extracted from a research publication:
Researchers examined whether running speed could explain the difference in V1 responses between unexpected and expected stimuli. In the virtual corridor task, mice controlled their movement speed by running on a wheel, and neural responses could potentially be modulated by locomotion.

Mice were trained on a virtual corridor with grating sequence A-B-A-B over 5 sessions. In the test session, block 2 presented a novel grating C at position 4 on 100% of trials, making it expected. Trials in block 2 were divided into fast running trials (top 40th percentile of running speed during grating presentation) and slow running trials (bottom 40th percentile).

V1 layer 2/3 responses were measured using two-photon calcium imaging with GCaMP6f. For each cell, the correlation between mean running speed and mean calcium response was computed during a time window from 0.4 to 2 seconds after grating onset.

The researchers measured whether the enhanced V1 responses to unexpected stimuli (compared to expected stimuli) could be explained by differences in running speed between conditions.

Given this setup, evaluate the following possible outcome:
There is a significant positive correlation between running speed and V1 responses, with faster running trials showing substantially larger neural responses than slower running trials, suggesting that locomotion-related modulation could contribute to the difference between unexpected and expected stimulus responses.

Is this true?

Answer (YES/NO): NO